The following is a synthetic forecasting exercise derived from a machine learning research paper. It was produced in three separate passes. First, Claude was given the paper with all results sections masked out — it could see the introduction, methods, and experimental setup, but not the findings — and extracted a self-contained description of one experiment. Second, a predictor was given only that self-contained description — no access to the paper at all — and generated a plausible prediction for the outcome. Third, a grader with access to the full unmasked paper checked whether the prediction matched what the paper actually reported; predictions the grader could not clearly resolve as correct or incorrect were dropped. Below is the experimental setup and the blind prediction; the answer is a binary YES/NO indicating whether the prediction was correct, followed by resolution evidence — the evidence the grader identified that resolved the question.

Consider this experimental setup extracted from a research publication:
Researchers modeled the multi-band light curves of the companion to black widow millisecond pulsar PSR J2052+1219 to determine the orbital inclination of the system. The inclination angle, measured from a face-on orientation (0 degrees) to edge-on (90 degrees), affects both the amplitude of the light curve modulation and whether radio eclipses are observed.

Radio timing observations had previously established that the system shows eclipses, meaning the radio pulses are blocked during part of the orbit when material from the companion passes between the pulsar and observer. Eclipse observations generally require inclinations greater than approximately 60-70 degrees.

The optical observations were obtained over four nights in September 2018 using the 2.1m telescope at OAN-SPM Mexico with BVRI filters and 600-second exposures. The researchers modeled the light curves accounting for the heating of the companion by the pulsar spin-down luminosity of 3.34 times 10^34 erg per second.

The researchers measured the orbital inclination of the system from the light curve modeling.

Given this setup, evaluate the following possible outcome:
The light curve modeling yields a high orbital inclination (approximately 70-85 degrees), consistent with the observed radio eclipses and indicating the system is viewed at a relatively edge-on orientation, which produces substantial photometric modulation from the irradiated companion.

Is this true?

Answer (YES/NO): YES